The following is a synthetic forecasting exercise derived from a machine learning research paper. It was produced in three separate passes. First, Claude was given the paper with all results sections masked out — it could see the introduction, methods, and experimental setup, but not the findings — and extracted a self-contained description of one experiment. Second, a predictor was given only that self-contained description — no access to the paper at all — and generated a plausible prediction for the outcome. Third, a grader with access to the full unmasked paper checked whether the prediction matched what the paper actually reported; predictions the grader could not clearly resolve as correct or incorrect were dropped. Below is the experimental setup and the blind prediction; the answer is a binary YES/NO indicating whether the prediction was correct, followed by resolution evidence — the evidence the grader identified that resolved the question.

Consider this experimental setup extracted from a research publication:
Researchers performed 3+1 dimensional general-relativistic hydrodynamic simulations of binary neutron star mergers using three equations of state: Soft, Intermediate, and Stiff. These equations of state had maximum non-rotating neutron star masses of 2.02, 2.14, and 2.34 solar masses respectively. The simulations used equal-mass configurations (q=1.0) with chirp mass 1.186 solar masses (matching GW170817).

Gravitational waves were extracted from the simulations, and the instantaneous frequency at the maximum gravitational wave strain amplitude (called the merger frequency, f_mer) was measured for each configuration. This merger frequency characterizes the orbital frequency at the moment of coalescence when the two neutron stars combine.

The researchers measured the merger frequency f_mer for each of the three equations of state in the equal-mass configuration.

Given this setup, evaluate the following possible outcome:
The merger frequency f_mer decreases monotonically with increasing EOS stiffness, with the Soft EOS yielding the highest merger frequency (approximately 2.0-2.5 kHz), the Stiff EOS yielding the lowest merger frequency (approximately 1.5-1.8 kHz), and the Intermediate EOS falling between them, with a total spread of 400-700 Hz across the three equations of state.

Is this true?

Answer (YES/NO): NO